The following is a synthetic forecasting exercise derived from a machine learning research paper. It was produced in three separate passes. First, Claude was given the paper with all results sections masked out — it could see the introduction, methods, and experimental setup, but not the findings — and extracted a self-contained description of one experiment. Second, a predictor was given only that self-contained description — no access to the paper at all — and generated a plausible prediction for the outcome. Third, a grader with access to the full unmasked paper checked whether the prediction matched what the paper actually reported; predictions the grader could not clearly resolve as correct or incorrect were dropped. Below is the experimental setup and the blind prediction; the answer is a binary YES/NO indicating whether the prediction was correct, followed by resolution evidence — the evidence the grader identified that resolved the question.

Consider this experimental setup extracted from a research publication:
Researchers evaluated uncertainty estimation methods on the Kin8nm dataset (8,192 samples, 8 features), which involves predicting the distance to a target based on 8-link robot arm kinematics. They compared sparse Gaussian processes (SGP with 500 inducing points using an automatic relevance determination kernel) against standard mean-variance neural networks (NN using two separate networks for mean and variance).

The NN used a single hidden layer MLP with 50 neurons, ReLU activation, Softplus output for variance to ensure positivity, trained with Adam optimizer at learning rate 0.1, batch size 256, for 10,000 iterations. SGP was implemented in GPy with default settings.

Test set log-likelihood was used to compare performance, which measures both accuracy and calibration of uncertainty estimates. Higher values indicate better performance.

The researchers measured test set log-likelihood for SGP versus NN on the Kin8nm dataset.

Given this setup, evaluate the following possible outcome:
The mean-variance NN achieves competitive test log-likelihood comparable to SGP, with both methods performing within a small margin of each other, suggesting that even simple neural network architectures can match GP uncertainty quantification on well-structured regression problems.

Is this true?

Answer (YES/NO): NO